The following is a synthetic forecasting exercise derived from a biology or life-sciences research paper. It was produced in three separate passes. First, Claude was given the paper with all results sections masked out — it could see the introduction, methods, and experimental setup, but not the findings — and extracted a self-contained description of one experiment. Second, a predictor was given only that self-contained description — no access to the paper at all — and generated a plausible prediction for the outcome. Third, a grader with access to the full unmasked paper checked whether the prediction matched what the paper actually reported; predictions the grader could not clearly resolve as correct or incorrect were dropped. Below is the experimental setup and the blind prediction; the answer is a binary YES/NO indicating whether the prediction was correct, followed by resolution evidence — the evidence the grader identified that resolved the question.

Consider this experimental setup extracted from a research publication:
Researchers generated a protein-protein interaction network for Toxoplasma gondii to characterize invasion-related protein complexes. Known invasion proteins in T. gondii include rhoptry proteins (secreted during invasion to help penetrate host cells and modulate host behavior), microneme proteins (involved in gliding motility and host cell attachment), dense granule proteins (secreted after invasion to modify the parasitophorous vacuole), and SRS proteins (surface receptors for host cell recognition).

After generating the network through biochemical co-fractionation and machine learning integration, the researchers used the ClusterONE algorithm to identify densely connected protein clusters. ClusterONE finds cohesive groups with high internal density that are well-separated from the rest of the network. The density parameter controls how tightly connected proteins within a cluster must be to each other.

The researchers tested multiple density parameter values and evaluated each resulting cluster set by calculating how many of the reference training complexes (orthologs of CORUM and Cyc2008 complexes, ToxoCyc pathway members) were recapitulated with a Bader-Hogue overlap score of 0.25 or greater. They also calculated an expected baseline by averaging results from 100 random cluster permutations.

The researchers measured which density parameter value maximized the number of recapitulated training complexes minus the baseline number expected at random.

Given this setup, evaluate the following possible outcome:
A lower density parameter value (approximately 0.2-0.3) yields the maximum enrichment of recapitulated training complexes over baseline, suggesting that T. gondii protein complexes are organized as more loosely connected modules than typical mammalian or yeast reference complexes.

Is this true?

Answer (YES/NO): YES